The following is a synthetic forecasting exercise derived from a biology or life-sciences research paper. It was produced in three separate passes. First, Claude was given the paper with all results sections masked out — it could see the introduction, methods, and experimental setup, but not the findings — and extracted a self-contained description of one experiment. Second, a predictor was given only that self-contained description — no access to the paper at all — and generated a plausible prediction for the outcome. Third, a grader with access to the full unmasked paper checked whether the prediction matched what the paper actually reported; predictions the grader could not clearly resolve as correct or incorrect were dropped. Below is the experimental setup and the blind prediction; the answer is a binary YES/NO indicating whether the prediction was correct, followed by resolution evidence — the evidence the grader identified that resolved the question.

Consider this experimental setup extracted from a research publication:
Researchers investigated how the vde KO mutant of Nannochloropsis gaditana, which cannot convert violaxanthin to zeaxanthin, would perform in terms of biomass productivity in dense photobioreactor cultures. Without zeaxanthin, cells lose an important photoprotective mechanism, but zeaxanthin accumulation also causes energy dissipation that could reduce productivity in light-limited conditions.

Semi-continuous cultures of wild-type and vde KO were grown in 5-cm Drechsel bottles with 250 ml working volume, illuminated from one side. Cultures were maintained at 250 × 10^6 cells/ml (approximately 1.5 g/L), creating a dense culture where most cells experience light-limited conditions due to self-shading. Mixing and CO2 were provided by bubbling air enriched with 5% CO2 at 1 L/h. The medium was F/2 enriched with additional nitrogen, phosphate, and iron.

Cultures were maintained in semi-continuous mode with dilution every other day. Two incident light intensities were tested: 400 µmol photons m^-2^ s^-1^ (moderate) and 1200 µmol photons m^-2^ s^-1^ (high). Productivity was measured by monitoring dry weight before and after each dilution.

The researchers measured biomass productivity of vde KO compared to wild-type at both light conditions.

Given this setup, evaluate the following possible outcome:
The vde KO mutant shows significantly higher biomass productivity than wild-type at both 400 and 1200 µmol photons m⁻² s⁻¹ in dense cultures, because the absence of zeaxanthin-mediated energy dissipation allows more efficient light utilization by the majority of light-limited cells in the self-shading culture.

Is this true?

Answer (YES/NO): NO